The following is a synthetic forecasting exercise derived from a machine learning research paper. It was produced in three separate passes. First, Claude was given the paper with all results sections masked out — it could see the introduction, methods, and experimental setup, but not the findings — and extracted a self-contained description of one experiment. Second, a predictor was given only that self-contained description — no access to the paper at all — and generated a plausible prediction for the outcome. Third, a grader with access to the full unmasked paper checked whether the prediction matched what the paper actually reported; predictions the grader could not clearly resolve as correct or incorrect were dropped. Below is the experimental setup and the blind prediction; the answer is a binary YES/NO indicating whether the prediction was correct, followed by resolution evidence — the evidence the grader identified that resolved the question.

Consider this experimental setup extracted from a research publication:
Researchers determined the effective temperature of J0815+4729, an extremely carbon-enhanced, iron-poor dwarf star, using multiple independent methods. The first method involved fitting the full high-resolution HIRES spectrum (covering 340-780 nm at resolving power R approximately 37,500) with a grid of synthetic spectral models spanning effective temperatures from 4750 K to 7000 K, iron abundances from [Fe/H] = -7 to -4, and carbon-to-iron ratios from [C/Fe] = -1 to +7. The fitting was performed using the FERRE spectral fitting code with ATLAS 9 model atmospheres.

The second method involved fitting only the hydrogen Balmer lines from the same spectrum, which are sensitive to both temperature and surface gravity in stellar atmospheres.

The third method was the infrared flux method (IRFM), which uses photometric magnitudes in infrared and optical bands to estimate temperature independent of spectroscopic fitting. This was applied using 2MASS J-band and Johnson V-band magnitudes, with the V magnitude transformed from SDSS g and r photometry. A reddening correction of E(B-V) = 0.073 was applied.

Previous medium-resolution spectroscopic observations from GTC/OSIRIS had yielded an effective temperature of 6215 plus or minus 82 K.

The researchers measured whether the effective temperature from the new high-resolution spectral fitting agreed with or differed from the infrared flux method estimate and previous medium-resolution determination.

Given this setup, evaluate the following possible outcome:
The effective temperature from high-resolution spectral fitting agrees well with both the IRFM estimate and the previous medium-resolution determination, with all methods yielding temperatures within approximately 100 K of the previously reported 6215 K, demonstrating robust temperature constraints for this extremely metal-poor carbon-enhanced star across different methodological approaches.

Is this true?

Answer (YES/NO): NO